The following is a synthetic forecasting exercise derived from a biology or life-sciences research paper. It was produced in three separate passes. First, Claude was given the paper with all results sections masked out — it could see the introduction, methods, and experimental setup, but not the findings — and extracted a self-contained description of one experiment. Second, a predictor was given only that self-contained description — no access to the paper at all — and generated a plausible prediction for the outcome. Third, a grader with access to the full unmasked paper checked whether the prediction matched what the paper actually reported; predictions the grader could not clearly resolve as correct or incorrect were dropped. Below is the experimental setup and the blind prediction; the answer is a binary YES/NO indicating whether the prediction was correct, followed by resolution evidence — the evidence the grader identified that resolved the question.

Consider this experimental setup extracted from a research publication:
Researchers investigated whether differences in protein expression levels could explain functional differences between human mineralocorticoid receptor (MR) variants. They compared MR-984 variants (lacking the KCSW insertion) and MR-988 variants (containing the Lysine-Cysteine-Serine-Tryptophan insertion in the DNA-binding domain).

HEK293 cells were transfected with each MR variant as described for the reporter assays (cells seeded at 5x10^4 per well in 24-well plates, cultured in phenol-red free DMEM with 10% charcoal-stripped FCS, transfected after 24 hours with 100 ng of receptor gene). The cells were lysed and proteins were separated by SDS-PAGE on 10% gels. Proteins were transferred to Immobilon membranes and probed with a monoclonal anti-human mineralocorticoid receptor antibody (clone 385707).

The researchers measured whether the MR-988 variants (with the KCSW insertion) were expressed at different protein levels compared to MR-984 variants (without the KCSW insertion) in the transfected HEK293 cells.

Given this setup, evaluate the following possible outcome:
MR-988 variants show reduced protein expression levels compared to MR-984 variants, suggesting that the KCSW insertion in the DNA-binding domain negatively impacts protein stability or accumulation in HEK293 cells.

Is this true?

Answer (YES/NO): NO